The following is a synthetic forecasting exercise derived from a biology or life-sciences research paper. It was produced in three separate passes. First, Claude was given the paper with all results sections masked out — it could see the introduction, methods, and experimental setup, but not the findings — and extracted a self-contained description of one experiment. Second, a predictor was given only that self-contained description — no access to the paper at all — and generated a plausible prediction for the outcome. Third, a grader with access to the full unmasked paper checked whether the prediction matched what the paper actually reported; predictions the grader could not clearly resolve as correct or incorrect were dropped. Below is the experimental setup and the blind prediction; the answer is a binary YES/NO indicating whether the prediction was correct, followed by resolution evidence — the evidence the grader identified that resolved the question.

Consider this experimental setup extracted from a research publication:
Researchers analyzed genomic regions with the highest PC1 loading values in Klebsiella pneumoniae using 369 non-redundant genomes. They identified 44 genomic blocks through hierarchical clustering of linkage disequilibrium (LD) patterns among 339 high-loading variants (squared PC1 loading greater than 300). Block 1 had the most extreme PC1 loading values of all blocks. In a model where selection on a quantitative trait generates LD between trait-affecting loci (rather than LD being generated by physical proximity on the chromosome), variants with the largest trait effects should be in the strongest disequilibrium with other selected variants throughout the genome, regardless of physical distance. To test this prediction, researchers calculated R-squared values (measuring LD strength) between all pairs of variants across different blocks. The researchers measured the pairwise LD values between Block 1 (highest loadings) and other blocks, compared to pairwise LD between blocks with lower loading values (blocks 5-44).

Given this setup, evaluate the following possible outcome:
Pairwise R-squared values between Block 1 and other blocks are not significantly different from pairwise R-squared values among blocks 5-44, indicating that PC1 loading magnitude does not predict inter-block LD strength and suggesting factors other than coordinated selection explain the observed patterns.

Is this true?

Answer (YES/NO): NO